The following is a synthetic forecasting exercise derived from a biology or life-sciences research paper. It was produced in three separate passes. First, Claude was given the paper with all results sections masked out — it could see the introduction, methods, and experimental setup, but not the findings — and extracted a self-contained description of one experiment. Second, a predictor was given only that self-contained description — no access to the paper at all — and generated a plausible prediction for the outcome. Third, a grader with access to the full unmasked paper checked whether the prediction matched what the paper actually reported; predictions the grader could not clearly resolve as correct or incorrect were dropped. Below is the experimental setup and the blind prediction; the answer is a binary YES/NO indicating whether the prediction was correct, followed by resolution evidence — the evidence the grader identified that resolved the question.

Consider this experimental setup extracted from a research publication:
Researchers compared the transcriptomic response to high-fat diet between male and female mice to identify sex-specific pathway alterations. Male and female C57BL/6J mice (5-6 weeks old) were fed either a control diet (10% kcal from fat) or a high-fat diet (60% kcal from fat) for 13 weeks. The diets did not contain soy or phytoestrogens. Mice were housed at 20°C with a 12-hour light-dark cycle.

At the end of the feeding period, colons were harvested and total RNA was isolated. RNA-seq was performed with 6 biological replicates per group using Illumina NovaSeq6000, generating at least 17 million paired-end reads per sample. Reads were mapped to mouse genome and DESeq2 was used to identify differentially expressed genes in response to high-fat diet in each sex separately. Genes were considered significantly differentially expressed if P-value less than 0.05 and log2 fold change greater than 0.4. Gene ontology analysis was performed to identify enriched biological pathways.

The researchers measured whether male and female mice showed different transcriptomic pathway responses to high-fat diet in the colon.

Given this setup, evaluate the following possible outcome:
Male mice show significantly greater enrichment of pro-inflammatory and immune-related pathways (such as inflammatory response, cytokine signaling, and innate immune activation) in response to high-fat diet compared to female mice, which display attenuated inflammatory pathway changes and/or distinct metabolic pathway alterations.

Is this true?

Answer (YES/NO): NO